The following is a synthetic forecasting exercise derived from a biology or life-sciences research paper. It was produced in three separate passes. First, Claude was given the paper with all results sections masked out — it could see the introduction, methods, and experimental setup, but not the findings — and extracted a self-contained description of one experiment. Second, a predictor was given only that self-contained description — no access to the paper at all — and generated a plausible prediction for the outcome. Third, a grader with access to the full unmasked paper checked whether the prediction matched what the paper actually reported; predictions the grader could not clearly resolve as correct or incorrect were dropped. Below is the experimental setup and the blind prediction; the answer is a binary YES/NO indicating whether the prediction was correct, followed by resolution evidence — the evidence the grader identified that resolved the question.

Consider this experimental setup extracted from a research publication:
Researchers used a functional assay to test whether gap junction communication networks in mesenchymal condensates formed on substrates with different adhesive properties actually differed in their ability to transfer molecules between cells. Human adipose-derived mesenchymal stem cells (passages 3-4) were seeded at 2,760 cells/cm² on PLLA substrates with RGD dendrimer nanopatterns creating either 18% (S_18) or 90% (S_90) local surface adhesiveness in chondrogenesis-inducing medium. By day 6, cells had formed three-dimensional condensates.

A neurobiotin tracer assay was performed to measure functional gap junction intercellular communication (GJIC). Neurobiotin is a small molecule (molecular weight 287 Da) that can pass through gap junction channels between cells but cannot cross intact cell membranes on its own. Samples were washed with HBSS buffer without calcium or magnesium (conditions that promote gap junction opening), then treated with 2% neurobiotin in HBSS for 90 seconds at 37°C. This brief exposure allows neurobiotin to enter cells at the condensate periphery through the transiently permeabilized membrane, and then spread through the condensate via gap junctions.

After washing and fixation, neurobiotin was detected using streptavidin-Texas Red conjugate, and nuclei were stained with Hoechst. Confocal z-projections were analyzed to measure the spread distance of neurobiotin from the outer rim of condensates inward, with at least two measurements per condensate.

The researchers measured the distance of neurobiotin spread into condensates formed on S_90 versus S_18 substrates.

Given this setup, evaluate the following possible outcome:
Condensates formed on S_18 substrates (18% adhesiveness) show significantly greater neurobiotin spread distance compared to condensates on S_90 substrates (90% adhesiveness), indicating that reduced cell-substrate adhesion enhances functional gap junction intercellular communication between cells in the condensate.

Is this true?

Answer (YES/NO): NO